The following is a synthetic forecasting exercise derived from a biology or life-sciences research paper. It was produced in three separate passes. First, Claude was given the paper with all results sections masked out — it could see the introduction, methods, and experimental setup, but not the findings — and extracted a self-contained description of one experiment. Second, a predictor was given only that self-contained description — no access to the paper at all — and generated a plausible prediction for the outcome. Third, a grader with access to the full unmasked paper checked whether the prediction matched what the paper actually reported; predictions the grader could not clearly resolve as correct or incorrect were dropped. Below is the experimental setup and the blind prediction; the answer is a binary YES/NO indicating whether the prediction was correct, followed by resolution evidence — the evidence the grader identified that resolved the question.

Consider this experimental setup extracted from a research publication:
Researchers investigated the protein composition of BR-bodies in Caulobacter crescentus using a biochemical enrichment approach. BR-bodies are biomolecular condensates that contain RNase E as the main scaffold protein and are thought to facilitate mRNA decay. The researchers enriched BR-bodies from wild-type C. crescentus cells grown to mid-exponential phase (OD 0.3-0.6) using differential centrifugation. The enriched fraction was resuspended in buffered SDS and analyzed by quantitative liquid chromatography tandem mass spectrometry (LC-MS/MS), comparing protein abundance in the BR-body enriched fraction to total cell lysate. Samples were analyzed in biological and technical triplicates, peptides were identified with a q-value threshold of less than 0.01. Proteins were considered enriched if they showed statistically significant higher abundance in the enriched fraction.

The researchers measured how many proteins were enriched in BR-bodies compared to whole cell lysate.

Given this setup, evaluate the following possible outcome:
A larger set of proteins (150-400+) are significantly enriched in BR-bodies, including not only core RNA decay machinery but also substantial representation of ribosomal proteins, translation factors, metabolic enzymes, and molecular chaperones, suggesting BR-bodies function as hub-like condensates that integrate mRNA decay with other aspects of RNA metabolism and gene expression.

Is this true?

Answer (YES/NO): NO